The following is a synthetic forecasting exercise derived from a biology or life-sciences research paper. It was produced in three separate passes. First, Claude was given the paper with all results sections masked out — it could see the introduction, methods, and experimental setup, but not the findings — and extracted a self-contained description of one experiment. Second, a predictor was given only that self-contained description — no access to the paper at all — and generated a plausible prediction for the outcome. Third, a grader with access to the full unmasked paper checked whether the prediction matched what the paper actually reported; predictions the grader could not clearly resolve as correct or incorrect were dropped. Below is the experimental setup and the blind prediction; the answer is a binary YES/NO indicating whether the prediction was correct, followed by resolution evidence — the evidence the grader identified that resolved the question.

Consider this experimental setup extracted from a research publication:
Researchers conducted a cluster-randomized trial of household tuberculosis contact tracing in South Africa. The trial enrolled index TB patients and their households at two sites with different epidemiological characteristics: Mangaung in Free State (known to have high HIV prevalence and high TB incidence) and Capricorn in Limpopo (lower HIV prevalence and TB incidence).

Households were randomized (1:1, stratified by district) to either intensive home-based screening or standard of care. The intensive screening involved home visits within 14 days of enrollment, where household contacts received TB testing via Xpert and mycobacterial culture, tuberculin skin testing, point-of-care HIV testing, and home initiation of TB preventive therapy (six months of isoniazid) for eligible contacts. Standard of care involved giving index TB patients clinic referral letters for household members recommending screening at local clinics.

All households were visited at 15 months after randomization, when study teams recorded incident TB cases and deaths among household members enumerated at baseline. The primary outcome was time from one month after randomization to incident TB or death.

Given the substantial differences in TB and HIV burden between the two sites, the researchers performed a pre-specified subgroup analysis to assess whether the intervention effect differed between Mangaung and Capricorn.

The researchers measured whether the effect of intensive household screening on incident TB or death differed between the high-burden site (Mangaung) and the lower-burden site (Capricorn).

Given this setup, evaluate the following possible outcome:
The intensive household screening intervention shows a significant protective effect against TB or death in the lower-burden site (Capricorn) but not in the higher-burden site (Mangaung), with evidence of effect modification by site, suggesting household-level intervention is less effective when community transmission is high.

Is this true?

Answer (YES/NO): NO